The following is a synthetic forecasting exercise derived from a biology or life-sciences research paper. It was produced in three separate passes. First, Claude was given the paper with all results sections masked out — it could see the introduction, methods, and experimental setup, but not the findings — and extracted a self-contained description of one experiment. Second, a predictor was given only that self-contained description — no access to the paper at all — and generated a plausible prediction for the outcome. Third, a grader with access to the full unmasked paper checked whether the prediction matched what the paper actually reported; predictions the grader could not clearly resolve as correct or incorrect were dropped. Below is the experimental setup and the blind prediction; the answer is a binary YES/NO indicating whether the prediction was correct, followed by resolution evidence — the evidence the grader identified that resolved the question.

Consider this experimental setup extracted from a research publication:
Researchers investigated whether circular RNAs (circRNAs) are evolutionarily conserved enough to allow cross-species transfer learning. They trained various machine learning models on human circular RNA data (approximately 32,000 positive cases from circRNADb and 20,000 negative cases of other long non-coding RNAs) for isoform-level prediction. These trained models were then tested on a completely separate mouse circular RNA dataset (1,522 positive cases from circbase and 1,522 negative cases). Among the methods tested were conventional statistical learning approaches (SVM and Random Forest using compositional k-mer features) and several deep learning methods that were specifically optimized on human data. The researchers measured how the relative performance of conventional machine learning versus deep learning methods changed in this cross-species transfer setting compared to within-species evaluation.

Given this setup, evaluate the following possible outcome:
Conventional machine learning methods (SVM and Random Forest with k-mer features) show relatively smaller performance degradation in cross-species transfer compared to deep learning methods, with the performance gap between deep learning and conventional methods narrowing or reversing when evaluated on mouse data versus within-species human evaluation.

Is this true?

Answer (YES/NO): YES